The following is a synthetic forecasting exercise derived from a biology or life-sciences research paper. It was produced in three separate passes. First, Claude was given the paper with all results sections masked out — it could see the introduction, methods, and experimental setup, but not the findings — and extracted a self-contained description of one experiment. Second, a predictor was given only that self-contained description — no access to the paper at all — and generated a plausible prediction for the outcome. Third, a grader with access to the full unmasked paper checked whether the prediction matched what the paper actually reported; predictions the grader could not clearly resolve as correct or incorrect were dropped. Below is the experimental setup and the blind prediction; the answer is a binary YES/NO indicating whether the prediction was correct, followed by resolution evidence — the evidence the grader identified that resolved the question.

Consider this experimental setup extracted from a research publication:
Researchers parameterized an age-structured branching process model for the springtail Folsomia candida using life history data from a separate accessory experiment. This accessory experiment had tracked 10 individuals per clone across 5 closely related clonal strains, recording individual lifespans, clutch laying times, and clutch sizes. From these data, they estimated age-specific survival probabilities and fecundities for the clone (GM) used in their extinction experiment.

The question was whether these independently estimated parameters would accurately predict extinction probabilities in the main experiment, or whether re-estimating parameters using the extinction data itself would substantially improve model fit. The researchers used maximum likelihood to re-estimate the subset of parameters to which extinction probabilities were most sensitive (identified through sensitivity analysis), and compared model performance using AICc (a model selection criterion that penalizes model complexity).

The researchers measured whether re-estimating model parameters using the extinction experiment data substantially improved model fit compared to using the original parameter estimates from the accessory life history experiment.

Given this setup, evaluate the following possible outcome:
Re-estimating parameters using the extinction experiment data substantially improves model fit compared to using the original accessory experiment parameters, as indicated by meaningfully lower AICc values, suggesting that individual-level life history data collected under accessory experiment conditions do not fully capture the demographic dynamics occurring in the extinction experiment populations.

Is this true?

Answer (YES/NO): NO